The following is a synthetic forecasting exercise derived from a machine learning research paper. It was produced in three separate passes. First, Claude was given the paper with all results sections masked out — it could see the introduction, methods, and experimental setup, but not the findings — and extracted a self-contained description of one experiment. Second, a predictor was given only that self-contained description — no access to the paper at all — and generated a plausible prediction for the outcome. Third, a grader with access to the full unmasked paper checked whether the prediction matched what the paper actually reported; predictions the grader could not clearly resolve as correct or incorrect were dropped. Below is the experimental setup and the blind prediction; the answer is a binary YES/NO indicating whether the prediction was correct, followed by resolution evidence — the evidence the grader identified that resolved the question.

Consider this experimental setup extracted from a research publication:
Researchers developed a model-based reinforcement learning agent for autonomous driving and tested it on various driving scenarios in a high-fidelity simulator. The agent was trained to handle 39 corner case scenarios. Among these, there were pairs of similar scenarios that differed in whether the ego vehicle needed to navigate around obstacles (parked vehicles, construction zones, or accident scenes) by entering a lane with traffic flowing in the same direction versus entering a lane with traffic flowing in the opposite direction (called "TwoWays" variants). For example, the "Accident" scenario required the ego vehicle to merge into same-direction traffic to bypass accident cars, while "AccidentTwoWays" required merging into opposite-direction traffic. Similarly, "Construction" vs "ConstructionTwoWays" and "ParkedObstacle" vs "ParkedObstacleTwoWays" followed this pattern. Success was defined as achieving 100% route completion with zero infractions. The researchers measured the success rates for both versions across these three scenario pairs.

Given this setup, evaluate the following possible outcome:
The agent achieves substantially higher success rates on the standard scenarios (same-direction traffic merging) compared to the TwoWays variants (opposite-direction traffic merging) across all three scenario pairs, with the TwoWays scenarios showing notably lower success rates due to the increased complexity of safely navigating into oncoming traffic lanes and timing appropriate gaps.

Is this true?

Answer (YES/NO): NO